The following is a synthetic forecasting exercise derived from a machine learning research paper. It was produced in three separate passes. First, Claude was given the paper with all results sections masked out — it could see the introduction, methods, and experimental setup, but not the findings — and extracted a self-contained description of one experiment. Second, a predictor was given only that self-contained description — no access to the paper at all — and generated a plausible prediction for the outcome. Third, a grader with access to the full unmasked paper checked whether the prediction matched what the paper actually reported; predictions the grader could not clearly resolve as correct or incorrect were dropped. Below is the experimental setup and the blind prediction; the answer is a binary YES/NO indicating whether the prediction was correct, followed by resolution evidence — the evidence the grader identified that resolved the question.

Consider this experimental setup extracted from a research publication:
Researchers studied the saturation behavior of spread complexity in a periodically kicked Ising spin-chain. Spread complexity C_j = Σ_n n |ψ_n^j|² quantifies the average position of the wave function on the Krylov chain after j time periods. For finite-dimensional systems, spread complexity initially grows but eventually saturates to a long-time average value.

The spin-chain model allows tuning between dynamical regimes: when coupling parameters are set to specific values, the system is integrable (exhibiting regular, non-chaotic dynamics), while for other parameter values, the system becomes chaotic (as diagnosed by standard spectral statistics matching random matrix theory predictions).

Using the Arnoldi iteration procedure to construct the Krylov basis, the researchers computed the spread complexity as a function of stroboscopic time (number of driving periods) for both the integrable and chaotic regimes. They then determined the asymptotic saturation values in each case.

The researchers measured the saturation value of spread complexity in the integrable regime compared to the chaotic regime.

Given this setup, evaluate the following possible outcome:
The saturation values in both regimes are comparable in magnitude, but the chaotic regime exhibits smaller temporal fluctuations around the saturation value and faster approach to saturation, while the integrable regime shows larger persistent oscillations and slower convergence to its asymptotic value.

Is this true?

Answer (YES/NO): NO